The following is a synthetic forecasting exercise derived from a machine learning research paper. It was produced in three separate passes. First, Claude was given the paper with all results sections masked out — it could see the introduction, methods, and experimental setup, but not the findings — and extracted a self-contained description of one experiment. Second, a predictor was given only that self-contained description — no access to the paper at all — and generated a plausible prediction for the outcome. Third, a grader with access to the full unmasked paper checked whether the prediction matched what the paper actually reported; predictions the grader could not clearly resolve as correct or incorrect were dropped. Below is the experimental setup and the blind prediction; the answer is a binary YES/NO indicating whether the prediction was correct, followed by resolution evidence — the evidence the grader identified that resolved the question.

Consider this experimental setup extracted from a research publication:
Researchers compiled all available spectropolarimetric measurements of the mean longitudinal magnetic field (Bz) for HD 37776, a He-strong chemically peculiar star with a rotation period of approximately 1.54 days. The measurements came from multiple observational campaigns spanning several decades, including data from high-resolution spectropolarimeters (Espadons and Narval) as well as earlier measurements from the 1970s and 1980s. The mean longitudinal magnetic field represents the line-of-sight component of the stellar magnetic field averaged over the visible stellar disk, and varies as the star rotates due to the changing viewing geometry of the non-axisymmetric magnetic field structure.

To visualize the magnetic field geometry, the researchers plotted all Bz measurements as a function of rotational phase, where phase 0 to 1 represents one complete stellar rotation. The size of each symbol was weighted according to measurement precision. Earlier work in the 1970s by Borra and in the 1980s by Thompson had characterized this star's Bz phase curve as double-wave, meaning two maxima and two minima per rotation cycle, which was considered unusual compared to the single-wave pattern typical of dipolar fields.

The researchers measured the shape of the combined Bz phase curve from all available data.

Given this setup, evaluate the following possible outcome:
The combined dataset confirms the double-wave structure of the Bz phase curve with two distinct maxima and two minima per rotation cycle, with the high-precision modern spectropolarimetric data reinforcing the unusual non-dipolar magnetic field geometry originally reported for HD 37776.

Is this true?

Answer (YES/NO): NO